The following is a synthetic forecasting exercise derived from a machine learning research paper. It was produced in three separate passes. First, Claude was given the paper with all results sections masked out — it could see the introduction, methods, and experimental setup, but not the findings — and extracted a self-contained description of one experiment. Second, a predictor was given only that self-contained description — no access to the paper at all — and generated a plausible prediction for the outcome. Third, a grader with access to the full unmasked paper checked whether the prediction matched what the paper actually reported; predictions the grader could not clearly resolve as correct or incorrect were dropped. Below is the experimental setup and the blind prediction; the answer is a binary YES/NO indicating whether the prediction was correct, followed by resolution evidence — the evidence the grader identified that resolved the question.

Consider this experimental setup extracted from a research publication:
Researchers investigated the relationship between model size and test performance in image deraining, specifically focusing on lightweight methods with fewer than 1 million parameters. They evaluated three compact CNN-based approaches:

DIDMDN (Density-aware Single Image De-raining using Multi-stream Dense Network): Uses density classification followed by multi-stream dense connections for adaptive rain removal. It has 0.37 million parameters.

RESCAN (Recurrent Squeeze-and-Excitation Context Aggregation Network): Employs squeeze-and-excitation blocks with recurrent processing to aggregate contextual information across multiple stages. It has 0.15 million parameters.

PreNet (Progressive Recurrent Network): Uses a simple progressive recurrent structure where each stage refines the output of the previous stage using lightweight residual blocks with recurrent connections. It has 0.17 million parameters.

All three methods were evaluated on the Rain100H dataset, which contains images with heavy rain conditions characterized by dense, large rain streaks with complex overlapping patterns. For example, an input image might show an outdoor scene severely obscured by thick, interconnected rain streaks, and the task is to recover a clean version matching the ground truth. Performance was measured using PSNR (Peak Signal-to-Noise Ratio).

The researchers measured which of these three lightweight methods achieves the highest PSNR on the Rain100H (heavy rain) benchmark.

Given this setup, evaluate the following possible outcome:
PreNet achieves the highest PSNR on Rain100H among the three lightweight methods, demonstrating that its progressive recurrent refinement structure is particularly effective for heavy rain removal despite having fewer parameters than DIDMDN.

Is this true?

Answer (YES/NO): YES